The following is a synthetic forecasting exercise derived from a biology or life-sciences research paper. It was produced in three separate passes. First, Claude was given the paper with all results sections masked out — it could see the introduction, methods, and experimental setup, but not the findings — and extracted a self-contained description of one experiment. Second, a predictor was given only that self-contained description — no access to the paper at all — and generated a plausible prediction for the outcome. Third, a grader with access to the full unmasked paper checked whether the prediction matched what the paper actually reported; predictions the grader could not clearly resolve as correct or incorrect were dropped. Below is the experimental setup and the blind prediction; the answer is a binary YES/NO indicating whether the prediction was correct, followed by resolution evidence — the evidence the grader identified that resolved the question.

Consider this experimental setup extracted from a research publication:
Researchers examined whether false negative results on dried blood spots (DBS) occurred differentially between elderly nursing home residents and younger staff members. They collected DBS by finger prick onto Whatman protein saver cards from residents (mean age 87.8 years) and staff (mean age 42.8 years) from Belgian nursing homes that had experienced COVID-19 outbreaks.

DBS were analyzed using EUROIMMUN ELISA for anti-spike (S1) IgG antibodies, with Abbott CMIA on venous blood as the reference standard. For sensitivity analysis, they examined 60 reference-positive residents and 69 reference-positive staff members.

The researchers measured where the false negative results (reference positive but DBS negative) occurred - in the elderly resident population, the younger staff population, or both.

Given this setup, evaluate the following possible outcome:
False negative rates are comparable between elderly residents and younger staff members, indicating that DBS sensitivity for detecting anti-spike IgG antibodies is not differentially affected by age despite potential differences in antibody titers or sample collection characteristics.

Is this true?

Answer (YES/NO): YES